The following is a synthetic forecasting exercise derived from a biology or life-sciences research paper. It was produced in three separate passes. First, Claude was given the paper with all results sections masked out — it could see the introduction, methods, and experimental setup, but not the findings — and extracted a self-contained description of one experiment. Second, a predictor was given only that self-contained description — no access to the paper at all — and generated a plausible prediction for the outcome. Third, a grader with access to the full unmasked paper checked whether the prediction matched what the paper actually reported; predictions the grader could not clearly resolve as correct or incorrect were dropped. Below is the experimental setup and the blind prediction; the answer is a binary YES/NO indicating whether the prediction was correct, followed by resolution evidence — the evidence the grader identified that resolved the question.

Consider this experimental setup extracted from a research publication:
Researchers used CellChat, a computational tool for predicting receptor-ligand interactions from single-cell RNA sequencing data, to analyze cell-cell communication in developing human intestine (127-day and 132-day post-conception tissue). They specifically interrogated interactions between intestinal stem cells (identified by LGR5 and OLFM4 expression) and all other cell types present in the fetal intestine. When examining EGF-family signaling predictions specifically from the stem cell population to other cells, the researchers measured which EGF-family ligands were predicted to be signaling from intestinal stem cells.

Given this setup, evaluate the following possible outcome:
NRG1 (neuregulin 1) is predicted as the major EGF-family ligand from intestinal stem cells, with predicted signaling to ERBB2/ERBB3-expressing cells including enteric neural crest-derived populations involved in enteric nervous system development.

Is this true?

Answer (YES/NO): NO